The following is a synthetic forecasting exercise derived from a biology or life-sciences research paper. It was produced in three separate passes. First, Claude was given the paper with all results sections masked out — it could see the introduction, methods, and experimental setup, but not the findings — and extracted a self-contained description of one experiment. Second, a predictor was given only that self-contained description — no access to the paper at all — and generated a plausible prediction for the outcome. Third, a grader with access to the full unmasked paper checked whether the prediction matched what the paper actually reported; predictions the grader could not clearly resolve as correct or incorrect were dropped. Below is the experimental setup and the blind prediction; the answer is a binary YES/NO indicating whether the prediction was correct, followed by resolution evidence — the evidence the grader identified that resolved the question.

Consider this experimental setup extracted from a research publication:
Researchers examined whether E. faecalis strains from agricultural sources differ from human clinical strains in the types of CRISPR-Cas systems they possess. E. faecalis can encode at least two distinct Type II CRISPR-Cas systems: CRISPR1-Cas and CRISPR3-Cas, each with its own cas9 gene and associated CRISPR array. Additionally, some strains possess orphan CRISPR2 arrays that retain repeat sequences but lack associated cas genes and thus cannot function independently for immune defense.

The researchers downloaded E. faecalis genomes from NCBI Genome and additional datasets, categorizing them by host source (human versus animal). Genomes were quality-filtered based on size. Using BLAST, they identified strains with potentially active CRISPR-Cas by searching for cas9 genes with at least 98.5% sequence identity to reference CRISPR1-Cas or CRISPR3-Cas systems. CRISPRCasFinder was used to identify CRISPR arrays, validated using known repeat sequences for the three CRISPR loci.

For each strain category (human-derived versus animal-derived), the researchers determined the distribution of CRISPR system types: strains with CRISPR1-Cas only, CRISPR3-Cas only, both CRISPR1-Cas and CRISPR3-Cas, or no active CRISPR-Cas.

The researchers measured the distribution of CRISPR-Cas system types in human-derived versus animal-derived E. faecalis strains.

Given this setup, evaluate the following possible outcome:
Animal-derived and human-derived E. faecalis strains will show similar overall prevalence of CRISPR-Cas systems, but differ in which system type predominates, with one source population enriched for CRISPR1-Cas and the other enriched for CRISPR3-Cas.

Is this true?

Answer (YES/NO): NO